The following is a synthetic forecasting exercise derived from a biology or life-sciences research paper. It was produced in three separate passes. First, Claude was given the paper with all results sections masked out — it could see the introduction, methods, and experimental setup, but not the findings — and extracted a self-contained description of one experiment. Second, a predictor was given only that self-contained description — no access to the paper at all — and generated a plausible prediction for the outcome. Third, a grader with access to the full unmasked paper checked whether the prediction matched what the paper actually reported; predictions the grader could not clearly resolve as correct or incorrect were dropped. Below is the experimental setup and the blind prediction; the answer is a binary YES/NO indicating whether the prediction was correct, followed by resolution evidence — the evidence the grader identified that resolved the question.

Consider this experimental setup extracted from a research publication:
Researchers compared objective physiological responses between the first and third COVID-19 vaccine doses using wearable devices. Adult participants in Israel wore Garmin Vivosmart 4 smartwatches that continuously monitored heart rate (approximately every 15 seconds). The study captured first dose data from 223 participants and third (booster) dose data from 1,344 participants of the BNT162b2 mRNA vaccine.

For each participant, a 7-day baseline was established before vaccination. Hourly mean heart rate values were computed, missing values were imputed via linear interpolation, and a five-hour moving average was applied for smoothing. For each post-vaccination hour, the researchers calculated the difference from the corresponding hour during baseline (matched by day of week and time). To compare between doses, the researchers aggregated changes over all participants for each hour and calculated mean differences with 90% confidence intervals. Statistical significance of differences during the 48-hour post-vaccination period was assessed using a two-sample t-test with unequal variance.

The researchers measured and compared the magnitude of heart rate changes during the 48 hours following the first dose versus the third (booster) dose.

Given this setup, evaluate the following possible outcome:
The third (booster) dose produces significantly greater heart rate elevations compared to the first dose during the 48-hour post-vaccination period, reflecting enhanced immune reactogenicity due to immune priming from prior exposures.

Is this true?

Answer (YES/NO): YES